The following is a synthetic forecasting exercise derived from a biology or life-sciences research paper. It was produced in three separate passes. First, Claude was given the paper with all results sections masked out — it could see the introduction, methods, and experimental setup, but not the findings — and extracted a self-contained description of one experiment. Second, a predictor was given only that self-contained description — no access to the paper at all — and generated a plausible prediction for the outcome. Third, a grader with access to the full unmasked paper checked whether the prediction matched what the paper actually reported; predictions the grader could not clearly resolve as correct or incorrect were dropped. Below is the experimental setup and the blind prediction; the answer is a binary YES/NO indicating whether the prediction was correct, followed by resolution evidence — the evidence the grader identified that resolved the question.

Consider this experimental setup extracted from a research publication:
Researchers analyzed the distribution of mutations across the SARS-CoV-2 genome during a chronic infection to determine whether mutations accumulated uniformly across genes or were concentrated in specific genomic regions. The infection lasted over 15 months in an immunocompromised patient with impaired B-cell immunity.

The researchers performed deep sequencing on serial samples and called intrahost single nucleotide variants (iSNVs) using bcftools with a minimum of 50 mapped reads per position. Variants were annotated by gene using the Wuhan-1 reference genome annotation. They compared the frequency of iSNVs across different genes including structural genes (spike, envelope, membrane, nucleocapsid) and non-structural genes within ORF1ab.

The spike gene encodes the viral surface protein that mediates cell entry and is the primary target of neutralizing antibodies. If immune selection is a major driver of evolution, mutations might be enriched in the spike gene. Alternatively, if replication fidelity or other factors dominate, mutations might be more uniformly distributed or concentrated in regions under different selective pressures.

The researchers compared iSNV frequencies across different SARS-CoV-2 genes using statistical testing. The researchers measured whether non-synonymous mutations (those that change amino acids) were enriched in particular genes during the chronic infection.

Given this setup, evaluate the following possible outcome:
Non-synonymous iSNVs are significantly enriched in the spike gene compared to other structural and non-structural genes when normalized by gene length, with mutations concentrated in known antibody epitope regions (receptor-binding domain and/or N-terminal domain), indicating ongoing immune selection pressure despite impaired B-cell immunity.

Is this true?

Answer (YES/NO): NO